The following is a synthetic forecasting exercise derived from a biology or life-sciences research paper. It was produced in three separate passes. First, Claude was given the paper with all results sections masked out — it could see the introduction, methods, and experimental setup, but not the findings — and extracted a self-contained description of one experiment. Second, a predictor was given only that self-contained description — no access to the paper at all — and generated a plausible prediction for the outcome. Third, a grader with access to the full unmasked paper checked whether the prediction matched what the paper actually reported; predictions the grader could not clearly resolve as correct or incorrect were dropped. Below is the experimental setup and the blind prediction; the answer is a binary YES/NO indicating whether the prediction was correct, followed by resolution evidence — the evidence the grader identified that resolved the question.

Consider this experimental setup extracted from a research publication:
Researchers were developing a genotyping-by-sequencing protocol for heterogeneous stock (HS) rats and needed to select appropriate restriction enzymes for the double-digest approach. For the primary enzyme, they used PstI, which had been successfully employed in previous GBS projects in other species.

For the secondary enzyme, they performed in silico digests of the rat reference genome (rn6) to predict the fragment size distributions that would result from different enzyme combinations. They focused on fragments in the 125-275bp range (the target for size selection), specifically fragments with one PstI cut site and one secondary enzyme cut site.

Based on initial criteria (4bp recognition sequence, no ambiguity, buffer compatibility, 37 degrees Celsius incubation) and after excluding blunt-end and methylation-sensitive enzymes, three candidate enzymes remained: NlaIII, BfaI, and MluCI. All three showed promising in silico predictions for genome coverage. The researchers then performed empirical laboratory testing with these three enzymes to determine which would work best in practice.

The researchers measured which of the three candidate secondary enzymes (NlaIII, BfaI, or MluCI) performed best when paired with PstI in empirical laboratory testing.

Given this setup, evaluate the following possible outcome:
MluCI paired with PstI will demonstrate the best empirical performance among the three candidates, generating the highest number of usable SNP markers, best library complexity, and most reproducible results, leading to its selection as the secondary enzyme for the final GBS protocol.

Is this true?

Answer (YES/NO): NO